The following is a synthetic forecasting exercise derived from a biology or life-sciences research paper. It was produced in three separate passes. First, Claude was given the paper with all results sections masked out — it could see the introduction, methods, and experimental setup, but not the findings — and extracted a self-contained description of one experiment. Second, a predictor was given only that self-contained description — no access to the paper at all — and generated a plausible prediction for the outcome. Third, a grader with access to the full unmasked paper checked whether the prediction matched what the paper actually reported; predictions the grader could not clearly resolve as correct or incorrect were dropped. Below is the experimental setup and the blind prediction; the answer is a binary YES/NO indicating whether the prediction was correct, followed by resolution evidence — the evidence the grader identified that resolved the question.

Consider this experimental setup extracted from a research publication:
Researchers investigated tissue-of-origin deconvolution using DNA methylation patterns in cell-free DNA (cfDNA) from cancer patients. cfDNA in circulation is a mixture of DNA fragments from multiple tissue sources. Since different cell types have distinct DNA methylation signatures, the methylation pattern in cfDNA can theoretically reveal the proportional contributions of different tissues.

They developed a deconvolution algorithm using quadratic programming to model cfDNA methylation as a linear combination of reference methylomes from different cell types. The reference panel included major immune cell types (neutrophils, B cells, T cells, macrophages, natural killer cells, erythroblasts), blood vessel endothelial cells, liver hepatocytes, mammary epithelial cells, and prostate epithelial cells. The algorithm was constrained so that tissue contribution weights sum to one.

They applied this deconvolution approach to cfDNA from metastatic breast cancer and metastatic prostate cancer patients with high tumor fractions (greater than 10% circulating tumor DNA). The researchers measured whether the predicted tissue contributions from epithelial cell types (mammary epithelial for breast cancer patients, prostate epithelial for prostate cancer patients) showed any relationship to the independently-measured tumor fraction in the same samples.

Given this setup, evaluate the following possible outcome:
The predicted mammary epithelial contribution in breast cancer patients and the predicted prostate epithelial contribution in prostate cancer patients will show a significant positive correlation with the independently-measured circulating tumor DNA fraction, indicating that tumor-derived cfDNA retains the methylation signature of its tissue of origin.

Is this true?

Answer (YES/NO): YES